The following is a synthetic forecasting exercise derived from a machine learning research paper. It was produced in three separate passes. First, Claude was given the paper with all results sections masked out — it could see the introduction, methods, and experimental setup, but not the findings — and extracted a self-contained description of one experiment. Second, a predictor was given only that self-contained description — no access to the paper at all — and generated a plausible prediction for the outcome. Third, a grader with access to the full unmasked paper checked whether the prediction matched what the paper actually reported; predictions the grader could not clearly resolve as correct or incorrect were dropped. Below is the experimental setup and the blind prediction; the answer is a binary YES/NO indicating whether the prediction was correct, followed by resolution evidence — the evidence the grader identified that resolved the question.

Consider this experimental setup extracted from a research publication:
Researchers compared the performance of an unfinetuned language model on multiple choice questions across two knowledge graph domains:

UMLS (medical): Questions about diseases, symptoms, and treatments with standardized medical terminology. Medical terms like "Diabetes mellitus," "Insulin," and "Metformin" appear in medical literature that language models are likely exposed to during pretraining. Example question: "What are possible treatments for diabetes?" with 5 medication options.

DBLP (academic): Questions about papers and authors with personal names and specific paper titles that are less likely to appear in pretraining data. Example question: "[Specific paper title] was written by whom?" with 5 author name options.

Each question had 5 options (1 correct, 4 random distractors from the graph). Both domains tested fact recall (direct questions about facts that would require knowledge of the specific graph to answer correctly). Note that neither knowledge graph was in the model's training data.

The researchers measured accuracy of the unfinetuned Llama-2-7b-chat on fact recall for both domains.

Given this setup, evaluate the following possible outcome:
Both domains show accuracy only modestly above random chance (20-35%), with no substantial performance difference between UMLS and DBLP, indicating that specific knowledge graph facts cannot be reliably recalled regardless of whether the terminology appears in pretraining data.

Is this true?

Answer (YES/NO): NO